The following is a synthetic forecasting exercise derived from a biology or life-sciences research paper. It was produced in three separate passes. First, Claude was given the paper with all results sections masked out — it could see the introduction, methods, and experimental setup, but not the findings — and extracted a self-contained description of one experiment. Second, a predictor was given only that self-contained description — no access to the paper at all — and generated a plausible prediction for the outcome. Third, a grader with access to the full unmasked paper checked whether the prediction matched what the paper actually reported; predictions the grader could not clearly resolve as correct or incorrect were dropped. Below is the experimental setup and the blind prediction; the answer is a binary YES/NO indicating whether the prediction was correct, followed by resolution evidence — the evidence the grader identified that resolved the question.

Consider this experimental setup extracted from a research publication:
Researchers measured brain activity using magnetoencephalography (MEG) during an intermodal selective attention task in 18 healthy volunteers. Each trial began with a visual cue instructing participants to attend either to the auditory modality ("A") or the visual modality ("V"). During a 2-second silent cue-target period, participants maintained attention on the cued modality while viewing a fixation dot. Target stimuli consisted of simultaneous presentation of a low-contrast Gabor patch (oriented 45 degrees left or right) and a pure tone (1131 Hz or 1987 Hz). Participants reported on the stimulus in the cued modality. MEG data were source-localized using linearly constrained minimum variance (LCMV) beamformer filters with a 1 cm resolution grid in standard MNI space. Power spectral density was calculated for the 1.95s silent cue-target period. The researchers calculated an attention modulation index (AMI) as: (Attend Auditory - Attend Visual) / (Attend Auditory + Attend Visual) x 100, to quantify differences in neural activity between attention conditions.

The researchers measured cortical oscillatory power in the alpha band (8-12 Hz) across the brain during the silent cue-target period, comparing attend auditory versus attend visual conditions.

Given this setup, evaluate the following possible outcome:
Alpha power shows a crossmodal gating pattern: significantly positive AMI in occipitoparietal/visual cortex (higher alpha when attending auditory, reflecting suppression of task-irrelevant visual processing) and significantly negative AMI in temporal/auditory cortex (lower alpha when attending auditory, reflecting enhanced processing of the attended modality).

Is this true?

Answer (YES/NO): NO